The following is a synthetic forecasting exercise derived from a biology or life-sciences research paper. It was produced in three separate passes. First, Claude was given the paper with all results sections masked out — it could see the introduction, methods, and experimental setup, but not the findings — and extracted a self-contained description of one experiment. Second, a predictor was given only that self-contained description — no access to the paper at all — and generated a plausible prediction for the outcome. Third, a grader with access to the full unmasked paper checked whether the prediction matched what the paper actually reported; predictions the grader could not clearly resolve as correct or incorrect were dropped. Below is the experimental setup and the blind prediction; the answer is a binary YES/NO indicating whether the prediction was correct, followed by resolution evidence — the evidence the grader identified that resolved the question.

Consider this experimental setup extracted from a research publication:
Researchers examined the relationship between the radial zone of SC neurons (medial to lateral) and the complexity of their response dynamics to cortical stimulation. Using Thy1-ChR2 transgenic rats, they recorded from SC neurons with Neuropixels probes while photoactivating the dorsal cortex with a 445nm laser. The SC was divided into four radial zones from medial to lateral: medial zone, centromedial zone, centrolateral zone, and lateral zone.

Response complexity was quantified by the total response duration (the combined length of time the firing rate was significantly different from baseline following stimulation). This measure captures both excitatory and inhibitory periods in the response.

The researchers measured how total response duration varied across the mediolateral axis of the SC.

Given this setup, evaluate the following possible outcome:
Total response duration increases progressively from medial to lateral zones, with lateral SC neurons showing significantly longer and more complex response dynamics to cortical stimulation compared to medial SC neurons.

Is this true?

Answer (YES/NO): NO